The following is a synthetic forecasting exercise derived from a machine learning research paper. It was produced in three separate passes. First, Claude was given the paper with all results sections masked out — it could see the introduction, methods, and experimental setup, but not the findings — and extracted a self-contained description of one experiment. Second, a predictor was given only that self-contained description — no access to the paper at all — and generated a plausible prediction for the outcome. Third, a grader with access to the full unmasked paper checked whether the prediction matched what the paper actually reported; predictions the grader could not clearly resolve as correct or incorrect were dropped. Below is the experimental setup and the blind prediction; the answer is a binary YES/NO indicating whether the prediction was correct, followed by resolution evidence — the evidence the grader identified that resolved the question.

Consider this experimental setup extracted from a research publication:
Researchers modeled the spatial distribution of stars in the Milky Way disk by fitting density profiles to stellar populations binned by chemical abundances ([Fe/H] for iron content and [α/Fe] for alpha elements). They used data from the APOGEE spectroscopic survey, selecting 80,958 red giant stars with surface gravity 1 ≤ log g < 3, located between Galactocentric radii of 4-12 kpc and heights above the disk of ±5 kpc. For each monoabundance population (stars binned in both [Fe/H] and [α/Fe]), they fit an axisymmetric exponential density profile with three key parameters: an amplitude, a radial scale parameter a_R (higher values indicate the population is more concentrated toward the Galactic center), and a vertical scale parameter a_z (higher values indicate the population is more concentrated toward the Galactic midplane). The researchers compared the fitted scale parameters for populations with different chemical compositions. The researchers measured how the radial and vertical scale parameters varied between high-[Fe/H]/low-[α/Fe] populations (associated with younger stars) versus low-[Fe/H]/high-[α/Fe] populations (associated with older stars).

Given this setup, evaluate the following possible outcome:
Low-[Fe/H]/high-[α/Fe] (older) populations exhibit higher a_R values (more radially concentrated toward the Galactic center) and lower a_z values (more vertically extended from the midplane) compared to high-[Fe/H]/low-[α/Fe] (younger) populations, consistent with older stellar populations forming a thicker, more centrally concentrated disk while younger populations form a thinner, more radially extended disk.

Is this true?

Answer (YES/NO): YES